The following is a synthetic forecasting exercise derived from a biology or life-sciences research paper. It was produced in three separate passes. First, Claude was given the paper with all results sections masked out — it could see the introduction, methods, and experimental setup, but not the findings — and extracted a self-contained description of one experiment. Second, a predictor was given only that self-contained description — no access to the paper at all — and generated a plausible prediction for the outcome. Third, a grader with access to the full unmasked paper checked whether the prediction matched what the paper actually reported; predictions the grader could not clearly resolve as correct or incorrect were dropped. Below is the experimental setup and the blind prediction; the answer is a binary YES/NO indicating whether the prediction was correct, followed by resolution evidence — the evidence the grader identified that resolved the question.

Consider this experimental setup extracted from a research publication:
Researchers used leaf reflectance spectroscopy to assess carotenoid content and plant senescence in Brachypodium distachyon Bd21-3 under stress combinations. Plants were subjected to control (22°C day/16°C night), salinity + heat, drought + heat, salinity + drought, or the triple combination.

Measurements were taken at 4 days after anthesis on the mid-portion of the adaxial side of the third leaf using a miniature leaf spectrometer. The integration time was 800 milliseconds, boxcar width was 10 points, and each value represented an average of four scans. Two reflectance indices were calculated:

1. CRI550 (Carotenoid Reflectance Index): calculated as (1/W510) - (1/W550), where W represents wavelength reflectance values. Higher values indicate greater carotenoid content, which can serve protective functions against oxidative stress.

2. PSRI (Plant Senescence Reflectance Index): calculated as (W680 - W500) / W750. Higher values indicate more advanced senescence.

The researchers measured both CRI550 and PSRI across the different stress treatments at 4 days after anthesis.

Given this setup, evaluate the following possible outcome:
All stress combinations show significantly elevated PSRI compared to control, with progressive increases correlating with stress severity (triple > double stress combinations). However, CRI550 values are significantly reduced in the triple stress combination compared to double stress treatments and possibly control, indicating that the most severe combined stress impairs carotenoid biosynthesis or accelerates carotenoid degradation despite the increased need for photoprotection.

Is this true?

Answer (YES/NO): NO